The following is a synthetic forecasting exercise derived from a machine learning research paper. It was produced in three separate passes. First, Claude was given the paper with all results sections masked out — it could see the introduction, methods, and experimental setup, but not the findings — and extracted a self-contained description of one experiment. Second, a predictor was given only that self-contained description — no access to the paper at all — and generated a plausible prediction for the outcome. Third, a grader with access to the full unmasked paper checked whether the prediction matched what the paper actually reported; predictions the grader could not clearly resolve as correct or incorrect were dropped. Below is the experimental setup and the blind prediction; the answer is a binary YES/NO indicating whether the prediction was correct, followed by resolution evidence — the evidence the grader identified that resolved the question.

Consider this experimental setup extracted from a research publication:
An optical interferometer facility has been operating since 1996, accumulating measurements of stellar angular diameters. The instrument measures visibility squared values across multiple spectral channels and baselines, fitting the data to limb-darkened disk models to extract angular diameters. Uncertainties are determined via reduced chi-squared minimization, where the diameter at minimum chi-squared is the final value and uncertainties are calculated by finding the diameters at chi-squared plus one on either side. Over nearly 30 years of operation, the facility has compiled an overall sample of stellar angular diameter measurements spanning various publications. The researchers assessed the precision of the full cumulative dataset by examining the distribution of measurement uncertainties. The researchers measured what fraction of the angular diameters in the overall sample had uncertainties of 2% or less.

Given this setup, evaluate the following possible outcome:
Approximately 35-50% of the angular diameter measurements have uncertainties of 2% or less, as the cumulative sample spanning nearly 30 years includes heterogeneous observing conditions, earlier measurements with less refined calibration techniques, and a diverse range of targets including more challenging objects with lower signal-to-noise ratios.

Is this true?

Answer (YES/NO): NO